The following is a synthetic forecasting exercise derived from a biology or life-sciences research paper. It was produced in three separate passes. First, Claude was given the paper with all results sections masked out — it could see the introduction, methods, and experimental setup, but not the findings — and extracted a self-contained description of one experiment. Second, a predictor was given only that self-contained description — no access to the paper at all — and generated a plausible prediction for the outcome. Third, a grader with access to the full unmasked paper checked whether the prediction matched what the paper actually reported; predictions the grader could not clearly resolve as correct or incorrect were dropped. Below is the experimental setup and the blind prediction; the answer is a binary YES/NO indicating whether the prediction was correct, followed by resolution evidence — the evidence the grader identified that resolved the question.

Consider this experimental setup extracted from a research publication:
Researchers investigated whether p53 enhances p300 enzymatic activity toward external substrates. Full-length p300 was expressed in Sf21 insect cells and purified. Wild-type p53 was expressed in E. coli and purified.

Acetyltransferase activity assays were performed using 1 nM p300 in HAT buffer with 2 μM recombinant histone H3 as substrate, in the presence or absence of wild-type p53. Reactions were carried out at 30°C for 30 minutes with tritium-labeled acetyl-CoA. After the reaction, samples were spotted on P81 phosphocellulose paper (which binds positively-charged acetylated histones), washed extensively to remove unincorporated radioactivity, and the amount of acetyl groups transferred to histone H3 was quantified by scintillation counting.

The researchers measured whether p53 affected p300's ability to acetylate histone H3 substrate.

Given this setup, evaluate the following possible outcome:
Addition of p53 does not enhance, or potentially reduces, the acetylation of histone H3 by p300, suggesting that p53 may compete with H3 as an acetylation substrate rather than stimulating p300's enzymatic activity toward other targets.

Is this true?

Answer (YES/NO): NO